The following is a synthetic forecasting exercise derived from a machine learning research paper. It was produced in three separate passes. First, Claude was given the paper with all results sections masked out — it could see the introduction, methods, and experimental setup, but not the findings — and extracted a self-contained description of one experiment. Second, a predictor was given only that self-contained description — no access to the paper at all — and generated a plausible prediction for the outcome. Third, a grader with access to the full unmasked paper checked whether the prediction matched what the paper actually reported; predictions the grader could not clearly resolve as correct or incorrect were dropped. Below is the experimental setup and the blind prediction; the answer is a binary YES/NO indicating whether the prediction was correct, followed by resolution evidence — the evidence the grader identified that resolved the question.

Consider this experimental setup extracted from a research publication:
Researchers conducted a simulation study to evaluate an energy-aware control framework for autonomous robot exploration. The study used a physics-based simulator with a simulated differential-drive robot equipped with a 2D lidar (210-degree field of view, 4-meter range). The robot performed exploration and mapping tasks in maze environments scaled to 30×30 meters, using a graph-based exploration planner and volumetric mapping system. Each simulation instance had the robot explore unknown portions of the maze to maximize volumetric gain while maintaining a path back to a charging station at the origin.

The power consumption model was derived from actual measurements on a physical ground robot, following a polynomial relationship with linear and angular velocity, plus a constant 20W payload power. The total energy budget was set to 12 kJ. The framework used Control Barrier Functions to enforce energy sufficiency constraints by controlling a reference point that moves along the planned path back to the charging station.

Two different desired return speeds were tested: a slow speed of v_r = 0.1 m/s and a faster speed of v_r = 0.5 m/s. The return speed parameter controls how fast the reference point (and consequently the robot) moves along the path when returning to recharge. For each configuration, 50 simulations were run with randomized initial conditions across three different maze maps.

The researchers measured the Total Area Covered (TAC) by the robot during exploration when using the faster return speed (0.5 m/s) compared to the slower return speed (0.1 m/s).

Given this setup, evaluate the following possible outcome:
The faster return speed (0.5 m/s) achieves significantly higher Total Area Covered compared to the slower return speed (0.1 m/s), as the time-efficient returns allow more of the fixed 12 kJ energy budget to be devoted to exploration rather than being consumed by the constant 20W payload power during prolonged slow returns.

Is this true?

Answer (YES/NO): YES